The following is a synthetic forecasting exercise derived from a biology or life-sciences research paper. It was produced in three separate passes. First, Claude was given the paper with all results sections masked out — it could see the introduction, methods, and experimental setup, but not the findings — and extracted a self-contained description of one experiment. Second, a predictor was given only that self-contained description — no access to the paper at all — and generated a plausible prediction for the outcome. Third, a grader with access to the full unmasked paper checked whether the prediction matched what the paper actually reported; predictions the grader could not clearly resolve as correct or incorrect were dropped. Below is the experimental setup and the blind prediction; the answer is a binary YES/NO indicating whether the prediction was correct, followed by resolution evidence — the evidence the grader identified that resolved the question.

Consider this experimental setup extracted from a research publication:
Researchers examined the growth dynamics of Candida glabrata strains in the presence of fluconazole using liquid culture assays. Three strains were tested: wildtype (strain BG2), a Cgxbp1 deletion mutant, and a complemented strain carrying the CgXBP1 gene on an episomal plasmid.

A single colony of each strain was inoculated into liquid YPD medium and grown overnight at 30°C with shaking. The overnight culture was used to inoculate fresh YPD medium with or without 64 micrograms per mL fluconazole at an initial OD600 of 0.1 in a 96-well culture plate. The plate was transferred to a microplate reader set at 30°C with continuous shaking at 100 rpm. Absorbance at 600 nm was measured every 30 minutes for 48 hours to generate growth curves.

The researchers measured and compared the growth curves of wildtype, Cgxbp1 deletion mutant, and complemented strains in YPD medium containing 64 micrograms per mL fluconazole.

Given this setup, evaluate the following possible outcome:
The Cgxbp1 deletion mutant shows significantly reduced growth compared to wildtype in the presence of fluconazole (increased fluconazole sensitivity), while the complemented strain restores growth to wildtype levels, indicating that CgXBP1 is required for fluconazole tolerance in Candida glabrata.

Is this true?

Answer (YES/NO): NO